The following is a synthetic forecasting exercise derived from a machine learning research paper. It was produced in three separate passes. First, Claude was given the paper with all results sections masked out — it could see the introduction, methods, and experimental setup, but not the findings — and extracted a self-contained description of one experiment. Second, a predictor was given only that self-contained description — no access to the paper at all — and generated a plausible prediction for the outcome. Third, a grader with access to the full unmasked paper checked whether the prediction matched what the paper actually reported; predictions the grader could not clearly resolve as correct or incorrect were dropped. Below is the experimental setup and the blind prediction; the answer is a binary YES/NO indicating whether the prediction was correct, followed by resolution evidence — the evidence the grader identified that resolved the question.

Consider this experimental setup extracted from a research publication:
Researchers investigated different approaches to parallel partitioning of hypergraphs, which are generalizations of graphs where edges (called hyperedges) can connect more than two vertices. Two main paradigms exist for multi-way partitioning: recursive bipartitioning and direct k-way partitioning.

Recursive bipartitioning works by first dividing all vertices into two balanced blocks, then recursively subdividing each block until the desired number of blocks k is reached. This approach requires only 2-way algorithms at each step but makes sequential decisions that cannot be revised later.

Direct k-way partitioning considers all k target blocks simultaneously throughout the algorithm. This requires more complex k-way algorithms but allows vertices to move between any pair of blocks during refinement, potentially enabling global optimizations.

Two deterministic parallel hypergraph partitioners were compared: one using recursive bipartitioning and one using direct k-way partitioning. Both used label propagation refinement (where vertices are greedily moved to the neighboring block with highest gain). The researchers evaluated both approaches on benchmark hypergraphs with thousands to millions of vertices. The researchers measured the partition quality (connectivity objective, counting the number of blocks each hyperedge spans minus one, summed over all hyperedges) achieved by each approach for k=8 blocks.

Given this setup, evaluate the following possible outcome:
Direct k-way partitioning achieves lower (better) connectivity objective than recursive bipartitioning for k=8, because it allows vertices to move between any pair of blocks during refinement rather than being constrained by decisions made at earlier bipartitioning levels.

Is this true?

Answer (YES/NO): YES